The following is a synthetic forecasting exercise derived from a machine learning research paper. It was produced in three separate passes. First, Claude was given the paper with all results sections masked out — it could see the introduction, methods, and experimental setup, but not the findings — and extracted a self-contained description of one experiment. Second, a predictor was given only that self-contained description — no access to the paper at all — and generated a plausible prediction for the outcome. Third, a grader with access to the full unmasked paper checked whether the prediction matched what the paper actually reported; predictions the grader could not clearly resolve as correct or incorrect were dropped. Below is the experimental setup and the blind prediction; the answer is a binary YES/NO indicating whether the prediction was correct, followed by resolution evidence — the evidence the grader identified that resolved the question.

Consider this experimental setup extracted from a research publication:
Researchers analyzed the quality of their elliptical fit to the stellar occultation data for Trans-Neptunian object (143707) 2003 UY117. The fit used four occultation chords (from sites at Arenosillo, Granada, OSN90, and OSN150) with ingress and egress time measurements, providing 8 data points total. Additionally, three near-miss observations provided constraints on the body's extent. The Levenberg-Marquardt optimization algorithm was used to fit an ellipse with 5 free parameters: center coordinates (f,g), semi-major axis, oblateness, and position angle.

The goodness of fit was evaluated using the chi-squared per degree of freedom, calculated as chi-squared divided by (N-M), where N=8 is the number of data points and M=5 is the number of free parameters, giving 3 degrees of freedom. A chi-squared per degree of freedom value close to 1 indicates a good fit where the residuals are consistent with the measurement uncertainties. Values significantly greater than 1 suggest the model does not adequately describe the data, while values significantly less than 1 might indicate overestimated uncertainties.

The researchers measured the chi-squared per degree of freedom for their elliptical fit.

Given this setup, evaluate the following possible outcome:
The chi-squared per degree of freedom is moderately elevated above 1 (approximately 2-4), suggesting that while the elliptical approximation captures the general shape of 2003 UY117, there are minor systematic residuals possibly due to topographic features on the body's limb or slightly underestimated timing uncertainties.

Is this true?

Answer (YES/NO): NO